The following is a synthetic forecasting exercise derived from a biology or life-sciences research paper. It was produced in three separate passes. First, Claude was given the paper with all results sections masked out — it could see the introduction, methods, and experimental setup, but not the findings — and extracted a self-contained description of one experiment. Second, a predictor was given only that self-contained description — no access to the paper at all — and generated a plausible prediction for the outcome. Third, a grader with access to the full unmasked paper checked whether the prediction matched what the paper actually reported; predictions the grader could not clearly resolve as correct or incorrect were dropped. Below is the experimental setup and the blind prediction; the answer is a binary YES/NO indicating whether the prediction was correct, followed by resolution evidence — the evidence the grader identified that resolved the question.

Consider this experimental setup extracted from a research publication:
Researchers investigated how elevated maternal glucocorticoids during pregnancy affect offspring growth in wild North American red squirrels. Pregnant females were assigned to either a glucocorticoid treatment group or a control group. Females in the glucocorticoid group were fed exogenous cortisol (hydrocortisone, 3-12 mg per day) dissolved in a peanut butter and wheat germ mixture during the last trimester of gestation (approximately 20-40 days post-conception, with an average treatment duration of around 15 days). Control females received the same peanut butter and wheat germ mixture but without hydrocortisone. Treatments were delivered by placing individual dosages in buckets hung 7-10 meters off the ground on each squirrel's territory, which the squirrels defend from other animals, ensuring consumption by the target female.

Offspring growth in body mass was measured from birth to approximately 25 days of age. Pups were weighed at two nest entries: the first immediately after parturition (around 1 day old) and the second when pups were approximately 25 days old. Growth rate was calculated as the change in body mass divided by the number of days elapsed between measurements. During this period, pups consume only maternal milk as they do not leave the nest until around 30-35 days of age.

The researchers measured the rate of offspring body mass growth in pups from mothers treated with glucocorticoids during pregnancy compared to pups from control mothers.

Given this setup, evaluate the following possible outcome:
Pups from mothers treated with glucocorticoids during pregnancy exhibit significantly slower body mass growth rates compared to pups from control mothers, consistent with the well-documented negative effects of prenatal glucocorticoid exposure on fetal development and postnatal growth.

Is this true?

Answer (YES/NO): NO